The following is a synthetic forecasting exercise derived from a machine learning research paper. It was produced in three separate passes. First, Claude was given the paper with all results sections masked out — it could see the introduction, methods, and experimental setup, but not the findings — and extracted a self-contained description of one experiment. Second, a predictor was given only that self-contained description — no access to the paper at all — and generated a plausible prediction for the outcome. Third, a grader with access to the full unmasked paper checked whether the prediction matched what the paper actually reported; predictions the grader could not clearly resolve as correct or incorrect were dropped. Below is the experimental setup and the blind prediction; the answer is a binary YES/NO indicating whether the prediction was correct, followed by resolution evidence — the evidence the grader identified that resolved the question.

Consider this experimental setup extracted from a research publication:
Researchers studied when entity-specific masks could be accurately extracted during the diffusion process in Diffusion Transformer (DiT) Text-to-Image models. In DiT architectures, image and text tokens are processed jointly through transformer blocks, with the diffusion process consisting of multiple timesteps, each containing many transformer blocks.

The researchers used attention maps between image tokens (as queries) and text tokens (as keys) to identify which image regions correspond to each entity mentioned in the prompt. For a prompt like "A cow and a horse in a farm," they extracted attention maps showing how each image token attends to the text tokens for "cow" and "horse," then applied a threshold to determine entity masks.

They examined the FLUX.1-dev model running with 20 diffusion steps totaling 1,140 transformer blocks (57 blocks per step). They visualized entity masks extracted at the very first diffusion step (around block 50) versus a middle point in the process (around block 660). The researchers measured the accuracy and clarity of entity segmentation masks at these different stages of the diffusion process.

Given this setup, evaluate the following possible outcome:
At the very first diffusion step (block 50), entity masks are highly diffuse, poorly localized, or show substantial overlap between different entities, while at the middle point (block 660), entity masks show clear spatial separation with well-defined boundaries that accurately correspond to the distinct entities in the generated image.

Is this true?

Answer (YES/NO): NO